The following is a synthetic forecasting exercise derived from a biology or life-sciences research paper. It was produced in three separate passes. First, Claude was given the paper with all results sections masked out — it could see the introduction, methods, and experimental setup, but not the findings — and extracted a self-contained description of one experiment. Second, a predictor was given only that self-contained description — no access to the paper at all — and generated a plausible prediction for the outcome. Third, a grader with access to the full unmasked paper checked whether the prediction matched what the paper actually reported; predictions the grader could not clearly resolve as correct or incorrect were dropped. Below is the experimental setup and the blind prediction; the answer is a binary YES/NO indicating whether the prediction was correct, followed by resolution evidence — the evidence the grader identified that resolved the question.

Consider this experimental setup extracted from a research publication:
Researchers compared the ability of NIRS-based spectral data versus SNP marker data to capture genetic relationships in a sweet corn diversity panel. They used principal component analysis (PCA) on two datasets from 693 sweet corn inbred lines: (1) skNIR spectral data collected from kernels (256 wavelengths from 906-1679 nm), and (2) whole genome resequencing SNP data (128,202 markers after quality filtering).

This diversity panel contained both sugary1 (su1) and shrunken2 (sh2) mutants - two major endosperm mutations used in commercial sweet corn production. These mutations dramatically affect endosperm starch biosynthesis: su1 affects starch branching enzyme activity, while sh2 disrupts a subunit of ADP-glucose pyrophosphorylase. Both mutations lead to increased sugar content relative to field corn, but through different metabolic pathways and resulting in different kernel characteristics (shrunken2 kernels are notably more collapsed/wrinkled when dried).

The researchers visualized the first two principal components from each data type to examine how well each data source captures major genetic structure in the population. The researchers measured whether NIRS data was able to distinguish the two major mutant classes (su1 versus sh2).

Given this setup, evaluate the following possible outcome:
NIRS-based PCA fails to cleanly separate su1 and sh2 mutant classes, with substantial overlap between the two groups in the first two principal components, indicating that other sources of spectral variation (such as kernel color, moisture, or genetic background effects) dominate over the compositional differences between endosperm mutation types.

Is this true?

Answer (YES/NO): NO